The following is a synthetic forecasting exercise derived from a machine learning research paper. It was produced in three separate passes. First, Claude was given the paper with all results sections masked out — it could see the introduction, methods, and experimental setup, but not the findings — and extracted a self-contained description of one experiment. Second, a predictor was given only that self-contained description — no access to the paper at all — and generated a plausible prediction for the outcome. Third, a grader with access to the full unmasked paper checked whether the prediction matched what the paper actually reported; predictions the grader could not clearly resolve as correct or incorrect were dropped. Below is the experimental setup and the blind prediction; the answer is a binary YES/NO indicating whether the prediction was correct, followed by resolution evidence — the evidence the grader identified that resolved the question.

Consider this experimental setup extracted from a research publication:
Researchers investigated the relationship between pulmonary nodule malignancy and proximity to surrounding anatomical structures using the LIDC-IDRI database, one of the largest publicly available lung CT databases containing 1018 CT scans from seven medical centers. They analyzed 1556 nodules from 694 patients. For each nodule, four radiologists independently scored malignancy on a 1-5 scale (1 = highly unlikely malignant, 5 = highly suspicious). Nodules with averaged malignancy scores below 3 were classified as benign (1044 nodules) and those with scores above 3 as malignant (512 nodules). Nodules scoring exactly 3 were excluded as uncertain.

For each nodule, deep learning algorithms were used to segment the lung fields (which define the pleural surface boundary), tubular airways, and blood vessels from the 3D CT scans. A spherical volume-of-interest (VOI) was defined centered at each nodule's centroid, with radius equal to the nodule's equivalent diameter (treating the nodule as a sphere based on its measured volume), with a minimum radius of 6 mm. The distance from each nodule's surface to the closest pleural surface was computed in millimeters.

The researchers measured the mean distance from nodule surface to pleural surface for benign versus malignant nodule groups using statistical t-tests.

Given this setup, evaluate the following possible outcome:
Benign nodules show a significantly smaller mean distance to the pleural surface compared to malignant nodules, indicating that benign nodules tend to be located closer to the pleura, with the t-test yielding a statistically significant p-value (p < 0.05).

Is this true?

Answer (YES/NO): NO